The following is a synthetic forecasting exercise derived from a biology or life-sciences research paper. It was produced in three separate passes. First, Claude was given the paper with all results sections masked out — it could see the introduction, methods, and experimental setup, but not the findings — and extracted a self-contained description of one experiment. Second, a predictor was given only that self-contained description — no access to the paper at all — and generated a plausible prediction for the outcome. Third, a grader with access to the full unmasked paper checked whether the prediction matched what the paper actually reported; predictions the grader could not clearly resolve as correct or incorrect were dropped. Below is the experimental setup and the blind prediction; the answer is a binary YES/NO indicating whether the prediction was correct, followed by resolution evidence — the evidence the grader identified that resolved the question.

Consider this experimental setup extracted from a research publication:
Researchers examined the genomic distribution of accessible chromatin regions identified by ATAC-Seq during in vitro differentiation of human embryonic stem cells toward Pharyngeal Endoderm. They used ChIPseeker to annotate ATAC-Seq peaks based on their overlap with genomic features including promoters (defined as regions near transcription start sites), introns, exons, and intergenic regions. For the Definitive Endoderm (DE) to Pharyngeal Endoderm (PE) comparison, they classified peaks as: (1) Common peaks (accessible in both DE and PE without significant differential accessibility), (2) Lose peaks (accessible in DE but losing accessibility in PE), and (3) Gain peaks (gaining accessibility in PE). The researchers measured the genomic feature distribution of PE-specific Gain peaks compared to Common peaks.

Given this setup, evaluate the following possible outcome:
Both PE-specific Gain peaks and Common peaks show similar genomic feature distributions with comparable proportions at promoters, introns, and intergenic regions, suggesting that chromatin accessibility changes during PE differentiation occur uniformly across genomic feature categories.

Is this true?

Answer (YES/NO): NO